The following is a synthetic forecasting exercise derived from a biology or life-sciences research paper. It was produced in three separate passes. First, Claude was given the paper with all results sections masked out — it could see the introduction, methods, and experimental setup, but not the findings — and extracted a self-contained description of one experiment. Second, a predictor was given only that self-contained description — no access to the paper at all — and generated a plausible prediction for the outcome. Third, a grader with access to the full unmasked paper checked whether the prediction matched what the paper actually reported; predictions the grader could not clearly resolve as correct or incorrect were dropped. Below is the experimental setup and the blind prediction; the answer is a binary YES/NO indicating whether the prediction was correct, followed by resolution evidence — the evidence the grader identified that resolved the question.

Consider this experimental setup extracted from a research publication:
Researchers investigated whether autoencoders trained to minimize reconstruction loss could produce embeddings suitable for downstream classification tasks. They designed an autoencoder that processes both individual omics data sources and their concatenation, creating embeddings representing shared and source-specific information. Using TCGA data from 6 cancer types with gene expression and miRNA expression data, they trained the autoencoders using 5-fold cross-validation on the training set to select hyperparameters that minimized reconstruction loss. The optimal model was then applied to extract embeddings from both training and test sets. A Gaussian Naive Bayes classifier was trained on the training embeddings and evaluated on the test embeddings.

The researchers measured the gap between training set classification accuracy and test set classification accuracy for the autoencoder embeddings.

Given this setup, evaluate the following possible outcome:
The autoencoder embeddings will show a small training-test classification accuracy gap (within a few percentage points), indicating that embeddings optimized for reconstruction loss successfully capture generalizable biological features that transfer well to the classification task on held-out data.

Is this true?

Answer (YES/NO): NO